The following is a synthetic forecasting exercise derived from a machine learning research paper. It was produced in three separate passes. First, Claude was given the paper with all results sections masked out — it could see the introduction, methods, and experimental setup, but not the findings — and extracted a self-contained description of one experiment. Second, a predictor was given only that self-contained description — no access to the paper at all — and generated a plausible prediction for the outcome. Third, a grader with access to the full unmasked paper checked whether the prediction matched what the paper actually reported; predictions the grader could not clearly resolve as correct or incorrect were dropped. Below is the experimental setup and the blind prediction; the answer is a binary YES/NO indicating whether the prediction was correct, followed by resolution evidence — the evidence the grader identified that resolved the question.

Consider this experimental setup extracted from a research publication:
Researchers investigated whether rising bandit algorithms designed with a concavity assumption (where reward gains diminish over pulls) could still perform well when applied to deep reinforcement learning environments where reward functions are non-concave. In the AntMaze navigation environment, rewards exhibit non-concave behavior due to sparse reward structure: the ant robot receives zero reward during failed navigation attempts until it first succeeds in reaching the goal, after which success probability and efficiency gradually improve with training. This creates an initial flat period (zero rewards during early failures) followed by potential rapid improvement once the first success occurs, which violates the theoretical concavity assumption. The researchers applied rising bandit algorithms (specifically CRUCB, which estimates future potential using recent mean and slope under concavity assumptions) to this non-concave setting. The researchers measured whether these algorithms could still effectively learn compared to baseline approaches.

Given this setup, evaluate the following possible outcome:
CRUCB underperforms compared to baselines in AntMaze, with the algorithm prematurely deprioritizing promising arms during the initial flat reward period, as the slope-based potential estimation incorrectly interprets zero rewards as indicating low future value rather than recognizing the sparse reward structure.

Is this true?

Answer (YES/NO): NO